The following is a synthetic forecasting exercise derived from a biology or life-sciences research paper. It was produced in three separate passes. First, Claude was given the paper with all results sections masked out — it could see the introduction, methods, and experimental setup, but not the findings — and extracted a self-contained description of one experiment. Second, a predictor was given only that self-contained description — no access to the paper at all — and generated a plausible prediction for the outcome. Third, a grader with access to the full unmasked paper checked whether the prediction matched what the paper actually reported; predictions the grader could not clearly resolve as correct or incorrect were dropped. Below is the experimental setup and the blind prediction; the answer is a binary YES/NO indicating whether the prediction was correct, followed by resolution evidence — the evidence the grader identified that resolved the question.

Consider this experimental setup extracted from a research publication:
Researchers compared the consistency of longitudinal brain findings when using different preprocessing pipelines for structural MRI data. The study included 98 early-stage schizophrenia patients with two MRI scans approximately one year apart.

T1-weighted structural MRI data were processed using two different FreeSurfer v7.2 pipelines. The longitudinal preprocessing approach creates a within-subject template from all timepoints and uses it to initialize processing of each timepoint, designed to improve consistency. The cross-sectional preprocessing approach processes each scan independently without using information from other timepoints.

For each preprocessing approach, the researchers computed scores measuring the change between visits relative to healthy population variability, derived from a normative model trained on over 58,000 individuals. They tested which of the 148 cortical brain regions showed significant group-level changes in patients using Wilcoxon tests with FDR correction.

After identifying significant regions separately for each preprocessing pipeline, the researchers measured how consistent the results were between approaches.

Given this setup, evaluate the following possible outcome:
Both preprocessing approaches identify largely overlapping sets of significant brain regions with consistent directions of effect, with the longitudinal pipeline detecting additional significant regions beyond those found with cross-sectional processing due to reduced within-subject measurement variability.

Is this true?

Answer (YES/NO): NO